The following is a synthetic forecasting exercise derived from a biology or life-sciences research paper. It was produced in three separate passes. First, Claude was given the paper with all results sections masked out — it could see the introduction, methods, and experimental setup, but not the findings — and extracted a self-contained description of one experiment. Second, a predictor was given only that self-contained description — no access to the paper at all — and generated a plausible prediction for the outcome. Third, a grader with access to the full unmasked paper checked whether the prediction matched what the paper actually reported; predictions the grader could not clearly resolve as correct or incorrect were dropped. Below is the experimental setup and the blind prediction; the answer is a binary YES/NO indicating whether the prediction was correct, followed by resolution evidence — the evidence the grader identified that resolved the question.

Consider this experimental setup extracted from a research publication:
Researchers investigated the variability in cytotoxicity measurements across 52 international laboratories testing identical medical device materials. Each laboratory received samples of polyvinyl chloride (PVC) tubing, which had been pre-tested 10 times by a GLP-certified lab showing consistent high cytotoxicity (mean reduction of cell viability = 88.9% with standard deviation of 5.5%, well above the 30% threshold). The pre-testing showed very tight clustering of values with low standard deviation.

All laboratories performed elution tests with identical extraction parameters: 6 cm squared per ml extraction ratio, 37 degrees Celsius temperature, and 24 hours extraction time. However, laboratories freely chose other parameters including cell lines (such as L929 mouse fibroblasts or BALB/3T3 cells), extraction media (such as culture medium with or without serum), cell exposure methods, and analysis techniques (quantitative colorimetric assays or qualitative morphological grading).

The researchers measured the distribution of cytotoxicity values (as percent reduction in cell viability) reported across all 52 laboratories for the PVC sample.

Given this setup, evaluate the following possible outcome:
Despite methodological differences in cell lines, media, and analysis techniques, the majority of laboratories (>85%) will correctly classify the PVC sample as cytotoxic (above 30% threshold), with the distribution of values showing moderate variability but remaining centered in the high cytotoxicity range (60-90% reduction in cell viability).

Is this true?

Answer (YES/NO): NO